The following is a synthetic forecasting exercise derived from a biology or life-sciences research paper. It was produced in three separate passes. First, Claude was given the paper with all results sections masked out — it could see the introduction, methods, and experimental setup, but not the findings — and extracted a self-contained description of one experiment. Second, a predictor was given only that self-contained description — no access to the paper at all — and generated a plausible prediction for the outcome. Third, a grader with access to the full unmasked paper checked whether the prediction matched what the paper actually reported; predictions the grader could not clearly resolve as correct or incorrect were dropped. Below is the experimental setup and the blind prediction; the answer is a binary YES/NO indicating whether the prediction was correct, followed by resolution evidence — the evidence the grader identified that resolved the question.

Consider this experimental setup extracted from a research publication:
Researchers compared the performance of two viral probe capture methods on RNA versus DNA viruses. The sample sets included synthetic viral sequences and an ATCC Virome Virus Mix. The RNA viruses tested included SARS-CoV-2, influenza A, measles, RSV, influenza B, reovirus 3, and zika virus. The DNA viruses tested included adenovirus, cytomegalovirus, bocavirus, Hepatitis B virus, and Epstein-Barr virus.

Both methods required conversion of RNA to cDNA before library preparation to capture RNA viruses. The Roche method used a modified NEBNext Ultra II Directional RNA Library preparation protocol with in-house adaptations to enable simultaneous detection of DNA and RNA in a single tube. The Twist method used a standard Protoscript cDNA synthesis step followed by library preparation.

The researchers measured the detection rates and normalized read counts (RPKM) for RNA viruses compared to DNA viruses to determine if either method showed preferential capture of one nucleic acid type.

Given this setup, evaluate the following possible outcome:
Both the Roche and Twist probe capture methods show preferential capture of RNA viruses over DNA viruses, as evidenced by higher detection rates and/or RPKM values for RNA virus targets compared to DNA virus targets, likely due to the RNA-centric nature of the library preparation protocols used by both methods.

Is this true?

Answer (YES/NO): NO